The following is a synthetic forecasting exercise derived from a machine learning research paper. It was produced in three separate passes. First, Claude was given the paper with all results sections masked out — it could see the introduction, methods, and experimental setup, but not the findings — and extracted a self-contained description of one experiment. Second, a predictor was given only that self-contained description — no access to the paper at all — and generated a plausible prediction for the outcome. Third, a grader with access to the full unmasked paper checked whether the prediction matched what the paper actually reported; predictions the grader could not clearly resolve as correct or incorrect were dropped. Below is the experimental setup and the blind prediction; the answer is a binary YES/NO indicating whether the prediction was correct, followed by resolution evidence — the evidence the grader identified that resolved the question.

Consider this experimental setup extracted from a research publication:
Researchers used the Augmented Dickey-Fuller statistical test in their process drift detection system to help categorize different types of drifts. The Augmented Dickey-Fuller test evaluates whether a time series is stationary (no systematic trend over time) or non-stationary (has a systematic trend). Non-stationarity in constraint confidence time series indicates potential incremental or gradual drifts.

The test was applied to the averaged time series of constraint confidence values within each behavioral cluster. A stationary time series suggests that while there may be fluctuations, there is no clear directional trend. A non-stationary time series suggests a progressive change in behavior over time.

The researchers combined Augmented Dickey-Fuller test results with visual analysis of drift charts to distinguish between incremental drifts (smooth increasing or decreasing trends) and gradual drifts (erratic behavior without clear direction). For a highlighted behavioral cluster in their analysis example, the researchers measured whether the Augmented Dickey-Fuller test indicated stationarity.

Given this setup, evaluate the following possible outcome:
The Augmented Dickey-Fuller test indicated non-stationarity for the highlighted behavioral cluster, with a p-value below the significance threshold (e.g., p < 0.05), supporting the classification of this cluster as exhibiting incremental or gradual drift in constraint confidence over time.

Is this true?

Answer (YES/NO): NO